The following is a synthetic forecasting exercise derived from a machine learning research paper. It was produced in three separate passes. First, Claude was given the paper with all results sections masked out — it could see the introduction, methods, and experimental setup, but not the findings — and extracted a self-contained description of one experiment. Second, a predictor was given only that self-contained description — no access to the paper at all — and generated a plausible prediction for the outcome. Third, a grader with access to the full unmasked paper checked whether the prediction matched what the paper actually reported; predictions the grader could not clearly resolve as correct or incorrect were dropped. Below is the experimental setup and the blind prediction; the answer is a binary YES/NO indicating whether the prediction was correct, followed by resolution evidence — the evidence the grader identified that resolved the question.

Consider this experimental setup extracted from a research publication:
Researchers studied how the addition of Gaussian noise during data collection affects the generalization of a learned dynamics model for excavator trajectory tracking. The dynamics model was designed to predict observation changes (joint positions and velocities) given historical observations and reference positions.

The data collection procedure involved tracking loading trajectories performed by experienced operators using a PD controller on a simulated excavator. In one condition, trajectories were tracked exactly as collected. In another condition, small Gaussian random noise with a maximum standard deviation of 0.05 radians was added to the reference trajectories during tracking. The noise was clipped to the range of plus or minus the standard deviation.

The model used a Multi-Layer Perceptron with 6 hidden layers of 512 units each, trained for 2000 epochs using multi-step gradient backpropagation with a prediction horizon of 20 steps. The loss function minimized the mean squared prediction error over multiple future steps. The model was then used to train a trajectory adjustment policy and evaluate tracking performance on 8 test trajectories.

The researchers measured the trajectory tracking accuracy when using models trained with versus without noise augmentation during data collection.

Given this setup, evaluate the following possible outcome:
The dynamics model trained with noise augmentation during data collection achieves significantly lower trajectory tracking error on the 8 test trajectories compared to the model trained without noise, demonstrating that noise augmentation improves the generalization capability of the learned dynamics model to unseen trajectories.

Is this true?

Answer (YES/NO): NO